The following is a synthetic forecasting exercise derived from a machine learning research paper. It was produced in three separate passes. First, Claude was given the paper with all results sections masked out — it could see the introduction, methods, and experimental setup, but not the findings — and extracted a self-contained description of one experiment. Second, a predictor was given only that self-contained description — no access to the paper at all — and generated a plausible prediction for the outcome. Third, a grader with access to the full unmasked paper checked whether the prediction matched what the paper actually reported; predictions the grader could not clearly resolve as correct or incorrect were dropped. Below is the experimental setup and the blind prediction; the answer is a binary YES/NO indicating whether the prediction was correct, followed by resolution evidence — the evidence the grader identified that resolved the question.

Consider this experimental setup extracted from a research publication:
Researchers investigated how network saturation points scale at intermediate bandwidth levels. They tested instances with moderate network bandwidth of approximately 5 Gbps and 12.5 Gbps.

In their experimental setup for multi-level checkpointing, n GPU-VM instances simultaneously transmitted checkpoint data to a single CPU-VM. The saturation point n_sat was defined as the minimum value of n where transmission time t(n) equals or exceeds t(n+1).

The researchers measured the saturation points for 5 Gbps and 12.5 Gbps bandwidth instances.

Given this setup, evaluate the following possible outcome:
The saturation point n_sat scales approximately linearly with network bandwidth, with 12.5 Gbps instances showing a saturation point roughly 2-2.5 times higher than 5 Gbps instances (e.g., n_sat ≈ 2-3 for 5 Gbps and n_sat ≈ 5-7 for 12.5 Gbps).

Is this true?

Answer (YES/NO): NO